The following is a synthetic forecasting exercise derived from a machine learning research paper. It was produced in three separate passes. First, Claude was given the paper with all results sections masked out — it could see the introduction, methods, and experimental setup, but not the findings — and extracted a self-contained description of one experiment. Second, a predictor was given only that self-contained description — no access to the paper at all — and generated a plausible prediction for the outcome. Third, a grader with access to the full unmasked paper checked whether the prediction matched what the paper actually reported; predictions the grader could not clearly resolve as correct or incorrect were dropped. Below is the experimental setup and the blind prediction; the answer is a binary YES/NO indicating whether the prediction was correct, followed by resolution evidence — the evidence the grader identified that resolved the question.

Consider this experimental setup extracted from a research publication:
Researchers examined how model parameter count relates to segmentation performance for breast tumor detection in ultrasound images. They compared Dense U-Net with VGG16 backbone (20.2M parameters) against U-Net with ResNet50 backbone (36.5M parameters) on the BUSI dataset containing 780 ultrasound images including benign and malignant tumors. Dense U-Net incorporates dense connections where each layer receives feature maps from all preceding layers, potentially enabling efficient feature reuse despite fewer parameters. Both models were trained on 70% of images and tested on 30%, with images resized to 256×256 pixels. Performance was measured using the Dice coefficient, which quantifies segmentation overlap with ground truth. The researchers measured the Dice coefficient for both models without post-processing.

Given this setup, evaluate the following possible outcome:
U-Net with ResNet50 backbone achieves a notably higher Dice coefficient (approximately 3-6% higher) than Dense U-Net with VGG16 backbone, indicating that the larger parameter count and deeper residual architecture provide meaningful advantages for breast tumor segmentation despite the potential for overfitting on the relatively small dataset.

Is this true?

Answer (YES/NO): NO